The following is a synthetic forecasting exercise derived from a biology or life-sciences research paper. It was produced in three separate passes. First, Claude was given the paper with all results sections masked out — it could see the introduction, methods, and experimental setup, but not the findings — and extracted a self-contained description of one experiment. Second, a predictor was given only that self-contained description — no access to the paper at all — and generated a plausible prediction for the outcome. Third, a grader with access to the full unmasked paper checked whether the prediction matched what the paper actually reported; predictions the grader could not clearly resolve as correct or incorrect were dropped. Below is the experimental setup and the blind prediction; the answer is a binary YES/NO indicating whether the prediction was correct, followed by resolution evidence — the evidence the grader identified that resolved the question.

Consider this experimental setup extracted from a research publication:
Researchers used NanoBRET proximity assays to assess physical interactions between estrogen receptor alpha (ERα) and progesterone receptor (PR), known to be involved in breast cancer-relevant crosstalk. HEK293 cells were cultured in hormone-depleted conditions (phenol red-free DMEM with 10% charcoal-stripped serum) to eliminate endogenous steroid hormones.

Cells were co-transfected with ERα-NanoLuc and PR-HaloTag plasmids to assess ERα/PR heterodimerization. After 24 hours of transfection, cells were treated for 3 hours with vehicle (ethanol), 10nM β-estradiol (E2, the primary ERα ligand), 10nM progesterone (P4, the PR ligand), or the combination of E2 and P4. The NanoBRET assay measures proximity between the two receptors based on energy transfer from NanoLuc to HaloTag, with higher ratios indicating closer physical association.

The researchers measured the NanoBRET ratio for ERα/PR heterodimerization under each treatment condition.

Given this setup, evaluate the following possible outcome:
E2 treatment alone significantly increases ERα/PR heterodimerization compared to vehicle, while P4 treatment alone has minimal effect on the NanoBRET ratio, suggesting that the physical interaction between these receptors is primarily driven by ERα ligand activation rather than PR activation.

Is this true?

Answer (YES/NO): NO